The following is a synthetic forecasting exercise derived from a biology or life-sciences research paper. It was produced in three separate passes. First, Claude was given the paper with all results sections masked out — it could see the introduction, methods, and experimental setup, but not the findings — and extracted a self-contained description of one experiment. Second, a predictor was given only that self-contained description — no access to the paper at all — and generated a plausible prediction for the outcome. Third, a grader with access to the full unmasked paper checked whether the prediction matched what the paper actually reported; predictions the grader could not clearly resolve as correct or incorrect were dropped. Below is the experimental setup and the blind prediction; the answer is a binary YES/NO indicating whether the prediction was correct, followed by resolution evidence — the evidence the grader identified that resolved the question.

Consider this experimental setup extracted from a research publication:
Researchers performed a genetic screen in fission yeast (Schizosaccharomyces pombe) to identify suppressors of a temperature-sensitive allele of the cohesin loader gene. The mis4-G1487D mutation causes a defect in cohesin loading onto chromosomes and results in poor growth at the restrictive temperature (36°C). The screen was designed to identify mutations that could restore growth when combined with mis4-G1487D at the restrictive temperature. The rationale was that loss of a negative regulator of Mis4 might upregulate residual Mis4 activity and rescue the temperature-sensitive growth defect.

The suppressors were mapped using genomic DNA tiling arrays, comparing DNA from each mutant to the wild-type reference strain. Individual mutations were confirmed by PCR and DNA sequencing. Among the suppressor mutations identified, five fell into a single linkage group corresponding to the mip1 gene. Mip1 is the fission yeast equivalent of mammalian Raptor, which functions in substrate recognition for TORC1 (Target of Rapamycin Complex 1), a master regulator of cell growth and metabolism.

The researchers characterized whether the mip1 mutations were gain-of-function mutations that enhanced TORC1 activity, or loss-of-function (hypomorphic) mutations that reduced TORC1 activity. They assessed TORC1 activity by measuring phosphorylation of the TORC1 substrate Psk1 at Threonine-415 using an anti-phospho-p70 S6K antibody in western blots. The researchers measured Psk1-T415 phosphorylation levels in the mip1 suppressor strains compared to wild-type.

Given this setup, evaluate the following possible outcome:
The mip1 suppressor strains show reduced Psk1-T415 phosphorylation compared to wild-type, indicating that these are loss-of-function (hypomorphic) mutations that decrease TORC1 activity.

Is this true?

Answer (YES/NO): YES